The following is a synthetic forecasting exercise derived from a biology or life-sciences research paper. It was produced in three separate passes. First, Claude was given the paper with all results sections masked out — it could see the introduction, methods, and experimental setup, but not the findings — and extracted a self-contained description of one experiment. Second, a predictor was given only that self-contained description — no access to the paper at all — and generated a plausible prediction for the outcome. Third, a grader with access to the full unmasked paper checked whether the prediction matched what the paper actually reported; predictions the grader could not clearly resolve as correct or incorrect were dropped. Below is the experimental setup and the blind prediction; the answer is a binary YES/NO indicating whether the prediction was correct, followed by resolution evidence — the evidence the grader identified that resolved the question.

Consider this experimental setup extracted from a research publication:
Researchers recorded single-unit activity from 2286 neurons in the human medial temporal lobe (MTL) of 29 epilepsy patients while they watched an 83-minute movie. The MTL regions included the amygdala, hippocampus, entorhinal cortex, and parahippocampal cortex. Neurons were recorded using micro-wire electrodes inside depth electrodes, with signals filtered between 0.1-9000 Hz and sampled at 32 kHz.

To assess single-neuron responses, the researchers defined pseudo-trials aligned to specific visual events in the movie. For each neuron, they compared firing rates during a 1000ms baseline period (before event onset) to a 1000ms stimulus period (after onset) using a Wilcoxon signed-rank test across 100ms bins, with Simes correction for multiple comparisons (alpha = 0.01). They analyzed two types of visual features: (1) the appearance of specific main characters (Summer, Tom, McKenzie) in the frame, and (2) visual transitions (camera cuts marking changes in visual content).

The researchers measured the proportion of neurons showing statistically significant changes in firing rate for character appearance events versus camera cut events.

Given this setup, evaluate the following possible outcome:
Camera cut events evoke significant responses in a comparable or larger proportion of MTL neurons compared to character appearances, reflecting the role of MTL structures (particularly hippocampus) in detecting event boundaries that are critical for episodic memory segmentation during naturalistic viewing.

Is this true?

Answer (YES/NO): YES